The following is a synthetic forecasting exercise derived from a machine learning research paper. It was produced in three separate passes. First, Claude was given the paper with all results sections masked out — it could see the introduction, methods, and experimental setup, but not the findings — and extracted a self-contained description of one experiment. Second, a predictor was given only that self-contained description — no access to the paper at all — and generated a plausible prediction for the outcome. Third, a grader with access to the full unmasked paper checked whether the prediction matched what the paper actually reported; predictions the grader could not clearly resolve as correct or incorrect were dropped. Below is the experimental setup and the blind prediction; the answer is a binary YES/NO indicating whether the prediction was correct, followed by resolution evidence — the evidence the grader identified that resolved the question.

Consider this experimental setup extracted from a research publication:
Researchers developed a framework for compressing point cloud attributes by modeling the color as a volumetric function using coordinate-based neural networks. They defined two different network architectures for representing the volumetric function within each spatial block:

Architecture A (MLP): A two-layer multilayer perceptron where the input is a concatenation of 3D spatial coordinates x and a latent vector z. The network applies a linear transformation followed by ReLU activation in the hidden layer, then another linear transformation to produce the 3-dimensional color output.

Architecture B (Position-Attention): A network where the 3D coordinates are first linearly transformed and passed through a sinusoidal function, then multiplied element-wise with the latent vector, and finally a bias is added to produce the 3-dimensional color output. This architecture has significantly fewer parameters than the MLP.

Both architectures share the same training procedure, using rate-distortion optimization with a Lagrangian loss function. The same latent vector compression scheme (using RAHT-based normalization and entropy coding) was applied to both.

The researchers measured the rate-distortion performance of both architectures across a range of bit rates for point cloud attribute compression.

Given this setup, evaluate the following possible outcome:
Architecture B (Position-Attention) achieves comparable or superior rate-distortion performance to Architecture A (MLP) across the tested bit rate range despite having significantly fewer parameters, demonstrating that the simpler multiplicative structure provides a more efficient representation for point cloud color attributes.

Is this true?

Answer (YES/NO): NO